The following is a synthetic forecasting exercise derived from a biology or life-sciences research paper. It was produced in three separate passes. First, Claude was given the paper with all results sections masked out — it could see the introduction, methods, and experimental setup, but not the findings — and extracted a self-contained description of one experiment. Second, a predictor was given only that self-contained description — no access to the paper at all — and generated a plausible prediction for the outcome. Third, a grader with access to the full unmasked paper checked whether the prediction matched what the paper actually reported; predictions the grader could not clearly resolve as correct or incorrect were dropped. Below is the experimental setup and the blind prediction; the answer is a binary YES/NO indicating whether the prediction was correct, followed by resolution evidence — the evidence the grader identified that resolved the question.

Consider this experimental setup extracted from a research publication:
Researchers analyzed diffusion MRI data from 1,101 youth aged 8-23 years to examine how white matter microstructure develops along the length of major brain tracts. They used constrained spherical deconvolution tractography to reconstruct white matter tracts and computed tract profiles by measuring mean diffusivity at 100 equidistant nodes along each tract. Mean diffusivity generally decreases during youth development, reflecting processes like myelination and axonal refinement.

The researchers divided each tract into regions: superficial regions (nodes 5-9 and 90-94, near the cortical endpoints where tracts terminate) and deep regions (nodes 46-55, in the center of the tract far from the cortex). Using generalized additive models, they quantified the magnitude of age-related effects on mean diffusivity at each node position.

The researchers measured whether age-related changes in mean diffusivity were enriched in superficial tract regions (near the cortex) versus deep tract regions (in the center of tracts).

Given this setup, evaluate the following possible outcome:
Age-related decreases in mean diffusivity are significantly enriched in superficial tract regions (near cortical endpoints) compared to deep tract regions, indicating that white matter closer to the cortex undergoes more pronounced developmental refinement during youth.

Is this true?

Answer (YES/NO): YES